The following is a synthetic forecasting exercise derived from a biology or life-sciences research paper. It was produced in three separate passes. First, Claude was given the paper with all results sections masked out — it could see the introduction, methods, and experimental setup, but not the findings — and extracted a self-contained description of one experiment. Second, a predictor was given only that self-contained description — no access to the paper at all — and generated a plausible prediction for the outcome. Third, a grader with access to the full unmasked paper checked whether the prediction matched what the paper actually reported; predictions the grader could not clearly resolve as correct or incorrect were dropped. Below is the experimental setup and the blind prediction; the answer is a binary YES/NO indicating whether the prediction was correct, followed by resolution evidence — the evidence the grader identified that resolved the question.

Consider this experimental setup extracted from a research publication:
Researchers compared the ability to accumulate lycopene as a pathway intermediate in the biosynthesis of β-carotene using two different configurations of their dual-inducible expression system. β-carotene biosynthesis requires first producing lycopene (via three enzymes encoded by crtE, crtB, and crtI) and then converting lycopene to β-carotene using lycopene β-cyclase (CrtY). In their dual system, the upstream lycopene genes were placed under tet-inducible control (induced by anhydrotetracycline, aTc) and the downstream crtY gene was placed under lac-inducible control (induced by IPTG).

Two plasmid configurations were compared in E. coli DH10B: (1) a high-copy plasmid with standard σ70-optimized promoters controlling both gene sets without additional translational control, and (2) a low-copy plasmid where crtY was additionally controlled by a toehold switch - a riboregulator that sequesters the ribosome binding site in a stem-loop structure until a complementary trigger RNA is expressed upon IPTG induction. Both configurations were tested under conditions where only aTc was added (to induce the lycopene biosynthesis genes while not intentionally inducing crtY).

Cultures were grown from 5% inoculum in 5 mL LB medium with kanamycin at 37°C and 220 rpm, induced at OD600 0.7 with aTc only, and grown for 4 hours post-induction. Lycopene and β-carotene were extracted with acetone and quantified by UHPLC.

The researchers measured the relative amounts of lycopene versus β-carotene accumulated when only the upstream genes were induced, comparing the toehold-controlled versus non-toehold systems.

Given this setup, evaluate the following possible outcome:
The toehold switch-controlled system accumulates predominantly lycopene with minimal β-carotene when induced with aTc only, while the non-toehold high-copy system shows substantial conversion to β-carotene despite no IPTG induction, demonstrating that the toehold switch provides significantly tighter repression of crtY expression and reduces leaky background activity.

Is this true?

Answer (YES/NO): NO